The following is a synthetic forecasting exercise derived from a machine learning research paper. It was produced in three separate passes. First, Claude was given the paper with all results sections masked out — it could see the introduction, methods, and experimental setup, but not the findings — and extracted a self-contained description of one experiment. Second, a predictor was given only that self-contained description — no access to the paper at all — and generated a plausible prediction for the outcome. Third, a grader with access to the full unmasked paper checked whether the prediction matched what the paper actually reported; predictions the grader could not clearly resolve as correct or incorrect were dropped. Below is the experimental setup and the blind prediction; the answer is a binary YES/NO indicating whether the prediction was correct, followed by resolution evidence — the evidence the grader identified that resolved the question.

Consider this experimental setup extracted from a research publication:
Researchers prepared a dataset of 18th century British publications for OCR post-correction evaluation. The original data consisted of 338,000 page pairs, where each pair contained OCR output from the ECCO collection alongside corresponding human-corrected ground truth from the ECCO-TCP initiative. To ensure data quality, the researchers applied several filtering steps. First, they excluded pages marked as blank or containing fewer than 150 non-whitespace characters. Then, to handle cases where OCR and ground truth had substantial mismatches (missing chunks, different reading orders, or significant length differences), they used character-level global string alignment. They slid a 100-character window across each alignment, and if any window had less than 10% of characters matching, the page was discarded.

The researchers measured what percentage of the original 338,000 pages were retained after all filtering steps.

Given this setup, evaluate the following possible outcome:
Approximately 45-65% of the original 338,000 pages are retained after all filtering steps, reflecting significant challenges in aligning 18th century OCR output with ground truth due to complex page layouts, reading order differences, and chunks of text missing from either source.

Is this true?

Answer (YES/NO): NO